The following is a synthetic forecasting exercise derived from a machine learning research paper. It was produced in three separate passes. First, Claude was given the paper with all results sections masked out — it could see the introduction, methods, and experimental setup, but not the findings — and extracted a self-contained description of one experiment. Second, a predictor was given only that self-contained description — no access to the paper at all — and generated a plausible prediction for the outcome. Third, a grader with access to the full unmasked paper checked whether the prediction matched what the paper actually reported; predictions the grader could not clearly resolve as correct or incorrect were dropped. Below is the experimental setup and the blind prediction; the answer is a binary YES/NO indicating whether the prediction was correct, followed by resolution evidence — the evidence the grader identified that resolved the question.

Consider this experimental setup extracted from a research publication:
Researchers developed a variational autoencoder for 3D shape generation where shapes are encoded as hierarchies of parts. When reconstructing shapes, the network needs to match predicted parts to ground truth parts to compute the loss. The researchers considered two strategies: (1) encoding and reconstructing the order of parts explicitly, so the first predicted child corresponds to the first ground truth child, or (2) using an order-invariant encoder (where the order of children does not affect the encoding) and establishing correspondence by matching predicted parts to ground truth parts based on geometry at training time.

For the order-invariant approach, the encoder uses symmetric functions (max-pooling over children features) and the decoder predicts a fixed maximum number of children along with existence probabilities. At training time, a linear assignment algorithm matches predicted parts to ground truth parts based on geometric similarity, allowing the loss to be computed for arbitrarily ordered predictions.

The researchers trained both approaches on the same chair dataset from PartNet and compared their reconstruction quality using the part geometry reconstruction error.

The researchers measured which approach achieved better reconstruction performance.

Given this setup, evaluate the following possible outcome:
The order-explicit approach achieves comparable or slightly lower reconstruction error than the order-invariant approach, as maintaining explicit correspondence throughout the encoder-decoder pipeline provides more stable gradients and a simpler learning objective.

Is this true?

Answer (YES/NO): NO